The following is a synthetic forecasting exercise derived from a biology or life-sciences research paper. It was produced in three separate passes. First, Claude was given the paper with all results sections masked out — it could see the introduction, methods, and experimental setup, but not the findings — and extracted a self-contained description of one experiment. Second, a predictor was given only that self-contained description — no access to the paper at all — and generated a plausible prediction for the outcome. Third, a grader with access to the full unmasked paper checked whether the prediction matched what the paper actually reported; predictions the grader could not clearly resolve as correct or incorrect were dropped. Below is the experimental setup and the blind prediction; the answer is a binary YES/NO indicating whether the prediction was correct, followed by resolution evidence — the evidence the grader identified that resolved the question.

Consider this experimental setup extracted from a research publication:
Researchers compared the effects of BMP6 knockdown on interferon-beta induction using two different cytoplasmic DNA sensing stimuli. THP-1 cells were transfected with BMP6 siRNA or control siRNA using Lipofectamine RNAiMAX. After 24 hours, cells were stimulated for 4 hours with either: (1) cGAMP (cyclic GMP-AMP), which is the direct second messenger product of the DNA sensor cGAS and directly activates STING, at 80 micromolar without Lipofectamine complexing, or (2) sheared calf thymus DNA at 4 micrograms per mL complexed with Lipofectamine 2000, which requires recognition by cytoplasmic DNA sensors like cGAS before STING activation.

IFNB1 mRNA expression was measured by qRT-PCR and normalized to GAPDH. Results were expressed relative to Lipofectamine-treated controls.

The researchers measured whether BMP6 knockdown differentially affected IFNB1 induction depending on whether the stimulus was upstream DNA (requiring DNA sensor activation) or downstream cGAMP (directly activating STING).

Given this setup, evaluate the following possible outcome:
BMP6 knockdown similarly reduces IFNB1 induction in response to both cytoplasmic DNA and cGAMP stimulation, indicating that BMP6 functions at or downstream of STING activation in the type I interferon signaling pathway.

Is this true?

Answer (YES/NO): NO